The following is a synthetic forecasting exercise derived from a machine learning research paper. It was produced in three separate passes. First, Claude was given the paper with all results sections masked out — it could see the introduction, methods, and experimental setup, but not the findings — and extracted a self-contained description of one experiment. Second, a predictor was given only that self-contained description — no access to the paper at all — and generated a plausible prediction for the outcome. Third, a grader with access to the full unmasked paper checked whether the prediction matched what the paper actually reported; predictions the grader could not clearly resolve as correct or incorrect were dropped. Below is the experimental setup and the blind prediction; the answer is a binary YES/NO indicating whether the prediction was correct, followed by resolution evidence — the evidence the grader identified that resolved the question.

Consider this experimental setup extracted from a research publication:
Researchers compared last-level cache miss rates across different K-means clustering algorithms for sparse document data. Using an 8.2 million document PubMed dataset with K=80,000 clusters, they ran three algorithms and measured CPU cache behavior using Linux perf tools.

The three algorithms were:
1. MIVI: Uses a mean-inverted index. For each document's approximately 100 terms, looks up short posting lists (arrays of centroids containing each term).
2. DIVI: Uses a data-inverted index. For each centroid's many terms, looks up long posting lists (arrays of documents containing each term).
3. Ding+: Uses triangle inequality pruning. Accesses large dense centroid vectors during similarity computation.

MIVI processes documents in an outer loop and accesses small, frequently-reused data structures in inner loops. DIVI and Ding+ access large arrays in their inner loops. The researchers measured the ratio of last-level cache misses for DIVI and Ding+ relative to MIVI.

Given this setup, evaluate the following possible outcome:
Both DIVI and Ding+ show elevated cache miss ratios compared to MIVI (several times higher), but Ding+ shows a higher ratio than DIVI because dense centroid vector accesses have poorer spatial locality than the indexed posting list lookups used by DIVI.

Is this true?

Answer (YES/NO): YES